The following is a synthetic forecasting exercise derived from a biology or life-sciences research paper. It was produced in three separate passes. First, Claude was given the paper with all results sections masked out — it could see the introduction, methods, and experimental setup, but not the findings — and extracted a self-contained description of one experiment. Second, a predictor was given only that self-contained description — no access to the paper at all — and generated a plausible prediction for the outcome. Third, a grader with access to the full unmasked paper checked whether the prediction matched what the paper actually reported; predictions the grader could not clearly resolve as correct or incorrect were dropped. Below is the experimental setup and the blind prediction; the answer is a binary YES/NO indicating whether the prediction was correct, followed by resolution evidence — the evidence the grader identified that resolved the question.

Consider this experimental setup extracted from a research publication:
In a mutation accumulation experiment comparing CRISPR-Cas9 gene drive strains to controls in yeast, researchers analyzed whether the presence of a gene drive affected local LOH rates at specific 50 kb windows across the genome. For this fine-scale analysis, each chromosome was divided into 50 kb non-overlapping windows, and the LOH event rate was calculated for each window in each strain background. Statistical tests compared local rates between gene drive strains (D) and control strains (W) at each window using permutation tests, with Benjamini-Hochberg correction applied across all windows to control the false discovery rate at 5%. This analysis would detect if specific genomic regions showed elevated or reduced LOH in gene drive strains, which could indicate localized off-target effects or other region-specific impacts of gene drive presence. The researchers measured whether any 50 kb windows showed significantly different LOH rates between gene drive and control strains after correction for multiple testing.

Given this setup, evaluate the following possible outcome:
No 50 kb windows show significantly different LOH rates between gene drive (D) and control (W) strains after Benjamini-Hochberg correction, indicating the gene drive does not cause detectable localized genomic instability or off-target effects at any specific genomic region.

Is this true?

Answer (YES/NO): YES